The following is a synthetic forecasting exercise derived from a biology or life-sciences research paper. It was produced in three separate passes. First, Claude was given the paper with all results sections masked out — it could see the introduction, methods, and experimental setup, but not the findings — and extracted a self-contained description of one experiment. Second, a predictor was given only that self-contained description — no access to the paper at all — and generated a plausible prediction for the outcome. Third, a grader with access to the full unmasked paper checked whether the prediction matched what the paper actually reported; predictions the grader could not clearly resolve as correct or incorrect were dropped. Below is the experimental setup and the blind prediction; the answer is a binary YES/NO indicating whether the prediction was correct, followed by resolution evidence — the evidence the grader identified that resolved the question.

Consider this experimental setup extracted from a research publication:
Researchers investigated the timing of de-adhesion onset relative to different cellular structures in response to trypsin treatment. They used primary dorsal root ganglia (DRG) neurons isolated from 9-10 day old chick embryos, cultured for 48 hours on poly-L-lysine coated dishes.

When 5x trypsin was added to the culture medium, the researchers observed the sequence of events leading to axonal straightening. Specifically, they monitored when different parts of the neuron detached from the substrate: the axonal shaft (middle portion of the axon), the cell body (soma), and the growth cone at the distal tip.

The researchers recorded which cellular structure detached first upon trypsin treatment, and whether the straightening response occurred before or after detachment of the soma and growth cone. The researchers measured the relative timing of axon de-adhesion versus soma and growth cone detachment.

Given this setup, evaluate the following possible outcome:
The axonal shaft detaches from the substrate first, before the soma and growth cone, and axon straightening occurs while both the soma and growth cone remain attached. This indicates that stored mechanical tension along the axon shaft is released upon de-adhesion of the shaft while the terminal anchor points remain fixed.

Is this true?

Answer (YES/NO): YES